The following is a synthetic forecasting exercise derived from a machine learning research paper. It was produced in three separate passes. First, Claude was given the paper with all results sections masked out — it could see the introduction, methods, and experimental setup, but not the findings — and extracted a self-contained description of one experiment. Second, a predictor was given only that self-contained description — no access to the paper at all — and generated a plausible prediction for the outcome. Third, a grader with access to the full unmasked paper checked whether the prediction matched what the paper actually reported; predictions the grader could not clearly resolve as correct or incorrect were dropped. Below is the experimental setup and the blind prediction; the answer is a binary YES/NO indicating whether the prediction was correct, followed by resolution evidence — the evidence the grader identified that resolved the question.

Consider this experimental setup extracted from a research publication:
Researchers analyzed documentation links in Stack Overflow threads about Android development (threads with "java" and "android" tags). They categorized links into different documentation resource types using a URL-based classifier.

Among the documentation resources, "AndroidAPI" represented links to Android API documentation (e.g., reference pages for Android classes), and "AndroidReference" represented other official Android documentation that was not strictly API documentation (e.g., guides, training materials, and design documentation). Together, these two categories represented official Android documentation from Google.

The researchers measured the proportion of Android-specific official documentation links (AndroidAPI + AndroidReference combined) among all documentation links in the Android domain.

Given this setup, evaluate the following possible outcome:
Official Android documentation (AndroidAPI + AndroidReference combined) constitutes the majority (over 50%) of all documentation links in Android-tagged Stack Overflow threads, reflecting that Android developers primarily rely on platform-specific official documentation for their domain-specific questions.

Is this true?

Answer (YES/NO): NO